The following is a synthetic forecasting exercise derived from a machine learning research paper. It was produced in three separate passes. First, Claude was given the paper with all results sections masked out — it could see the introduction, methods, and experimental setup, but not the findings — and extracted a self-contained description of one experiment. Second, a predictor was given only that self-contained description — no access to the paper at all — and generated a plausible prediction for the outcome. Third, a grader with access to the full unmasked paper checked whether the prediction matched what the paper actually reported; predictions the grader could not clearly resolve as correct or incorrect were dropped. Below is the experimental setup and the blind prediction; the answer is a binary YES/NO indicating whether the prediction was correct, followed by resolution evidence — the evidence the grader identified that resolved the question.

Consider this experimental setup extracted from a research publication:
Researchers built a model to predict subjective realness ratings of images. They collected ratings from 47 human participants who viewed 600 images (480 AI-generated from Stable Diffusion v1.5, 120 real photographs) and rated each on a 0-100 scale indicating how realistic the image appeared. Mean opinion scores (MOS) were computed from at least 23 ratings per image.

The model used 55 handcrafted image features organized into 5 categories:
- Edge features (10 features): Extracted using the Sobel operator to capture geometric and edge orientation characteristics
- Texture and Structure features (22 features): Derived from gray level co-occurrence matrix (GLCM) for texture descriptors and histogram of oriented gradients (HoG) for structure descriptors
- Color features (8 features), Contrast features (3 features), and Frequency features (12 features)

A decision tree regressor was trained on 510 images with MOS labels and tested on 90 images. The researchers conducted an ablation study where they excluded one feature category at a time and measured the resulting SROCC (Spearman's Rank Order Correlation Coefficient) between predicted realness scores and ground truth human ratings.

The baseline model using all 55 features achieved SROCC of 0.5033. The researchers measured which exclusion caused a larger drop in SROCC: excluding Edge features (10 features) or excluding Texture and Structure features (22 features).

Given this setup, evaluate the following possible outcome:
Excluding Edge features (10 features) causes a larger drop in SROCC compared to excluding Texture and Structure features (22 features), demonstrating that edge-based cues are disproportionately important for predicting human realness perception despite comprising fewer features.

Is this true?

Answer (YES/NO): NO